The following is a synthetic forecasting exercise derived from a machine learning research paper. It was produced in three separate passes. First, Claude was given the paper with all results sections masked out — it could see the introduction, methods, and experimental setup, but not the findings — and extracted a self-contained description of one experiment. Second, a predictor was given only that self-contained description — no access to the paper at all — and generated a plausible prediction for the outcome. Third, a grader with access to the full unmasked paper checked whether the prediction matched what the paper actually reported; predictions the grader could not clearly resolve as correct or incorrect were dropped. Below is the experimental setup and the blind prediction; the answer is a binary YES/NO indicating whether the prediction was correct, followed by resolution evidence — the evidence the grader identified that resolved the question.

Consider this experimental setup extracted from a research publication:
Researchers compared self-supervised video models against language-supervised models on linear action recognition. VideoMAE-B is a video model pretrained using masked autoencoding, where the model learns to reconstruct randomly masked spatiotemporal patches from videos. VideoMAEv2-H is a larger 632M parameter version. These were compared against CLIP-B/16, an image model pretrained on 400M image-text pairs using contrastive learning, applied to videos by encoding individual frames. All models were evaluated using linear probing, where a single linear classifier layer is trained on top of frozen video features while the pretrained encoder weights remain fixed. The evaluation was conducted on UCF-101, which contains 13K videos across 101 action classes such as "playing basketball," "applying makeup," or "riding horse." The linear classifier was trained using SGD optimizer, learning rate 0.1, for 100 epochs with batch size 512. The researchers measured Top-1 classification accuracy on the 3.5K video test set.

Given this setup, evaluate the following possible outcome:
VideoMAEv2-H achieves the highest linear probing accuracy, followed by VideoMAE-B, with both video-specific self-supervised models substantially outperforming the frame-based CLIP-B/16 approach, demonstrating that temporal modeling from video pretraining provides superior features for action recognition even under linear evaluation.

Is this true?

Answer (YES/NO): NO